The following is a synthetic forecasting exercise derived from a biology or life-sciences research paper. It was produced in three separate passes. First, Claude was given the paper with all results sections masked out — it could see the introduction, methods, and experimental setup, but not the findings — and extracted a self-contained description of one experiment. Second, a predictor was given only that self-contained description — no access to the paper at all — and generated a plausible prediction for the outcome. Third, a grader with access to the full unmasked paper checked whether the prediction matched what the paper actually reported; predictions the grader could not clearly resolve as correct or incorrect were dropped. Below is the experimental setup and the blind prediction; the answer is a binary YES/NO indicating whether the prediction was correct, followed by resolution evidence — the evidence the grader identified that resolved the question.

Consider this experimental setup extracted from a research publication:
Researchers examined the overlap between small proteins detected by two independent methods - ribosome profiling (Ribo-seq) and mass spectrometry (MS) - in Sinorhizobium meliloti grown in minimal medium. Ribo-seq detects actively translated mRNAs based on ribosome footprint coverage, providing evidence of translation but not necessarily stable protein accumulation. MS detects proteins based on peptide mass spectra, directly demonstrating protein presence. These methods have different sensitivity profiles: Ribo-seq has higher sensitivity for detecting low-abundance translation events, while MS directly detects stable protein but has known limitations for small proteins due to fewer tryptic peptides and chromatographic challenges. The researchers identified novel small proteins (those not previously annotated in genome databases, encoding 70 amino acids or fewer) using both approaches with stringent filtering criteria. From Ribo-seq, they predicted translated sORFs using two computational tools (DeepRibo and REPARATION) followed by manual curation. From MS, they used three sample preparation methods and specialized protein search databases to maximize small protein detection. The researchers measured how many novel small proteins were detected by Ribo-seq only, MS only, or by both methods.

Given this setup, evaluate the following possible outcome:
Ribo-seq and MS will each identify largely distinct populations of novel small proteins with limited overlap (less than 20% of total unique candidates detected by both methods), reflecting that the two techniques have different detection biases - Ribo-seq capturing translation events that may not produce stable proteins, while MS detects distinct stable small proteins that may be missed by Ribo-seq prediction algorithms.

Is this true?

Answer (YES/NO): YES